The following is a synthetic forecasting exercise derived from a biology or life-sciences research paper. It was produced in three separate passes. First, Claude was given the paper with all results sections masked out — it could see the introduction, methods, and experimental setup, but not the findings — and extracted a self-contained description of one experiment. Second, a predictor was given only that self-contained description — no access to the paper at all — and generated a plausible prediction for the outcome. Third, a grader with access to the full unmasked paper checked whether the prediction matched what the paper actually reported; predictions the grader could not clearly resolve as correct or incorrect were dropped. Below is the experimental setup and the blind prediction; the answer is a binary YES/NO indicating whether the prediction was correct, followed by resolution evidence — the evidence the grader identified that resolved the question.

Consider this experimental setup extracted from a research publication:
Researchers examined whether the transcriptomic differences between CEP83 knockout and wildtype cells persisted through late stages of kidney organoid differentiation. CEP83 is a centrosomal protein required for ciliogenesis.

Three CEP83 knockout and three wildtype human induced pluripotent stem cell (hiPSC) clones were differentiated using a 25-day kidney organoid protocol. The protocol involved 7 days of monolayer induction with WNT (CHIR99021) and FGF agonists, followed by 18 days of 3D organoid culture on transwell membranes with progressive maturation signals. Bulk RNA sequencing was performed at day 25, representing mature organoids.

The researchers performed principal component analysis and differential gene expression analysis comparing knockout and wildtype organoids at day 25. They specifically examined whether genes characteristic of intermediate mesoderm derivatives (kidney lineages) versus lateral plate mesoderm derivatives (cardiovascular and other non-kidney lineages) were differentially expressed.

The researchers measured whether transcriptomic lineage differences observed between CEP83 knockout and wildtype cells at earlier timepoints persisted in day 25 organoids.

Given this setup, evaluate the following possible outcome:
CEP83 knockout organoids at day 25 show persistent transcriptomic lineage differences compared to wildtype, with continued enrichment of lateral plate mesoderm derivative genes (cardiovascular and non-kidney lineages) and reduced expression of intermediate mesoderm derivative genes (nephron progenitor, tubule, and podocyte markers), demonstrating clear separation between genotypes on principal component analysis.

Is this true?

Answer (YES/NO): YES